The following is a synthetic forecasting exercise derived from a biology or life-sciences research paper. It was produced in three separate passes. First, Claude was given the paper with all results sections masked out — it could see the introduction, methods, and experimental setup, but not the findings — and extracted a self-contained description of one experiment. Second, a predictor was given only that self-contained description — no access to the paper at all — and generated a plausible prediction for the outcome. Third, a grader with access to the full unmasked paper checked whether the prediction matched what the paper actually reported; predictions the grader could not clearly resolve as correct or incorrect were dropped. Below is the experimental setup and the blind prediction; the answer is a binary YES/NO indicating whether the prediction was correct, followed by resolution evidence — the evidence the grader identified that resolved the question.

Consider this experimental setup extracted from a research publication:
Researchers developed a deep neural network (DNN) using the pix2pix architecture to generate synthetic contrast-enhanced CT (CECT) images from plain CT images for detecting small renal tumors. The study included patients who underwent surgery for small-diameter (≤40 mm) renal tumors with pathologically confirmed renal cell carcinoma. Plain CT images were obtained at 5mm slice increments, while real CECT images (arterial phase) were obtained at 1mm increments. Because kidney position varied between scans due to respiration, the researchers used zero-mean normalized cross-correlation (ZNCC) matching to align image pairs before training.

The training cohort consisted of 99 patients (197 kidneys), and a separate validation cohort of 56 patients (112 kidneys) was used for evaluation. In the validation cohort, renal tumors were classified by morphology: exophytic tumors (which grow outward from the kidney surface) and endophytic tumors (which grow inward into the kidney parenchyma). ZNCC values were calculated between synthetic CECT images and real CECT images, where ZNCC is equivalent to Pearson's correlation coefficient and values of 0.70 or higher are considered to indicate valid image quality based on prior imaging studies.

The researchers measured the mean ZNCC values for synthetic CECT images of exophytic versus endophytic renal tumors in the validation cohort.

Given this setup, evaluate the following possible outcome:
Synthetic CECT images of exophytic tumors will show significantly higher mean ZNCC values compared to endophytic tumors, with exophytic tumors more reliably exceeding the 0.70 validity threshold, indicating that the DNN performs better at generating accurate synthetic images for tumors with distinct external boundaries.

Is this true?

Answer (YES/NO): NO